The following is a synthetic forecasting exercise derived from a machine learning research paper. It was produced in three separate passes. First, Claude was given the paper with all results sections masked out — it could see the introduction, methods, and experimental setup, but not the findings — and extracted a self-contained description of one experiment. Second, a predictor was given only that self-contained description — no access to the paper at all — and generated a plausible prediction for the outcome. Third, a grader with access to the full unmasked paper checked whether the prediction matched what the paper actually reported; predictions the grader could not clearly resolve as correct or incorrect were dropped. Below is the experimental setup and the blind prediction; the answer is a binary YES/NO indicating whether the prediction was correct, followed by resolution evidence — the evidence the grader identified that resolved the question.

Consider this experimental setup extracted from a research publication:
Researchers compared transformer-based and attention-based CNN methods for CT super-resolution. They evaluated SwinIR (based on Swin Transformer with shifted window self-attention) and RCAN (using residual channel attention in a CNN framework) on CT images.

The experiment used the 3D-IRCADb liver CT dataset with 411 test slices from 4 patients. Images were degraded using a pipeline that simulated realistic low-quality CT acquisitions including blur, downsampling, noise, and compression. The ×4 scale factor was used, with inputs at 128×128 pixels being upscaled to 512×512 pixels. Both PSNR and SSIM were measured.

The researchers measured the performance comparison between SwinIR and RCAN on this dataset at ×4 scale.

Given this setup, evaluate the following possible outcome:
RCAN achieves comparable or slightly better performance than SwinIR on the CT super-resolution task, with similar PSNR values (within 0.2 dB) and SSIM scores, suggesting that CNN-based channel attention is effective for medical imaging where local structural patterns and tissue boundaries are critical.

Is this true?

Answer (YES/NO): YES